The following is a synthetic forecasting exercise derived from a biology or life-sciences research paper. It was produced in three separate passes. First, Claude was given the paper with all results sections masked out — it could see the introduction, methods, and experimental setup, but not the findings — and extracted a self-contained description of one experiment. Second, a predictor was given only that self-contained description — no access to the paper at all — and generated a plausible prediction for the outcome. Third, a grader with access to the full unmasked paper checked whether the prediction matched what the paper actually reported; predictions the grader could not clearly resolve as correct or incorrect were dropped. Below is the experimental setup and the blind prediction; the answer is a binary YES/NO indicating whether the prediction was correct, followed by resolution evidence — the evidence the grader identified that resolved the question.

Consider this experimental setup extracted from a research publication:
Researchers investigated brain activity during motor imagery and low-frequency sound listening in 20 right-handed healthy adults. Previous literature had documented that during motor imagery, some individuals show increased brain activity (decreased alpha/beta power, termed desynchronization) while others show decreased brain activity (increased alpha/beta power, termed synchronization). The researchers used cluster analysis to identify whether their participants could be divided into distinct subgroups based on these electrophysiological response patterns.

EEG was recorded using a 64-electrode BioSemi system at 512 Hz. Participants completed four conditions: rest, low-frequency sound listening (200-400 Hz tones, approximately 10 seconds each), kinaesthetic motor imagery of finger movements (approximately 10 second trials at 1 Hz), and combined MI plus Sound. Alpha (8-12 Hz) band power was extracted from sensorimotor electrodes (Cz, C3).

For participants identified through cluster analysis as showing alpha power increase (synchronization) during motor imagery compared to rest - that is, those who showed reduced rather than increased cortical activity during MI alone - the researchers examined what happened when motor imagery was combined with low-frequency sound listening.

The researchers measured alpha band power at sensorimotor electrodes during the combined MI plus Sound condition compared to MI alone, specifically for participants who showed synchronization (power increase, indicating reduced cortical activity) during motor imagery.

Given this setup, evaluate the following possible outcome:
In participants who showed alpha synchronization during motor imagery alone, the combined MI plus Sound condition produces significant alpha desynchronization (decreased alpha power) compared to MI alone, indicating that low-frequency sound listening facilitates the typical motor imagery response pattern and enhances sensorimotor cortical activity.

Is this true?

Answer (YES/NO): NO